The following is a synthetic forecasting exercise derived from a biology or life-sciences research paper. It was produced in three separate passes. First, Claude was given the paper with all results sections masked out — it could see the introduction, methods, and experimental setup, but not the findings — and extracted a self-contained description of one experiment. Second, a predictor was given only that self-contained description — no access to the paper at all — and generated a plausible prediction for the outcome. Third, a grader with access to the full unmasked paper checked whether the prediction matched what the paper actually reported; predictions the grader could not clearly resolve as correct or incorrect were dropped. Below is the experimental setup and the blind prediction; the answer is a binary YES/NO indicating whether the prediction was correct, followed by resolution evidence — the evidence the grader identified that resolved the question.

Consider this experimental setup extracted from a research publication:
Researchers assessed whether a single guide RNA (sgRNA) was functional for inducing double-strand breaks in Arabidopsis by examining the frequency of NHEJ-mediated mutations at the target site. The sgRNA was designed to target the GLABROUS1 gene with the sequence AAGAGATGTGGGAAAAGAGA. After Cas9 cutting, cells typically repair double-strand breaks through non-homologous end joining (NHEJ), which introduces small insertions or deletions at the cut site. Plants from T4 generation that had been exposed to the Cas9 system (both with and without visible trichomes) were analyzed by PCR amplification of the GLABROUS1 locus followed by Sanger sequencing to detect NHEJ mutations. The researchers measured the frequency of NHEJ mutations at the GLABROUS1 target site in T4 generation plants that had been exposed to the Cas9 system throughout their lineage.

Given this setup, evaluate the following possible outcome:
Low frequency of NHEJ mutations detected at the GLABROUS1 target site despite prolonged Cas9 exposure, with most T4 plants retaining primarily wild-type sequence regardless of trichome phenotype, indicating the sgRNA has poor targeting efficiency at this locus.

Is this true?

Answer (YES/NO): NO